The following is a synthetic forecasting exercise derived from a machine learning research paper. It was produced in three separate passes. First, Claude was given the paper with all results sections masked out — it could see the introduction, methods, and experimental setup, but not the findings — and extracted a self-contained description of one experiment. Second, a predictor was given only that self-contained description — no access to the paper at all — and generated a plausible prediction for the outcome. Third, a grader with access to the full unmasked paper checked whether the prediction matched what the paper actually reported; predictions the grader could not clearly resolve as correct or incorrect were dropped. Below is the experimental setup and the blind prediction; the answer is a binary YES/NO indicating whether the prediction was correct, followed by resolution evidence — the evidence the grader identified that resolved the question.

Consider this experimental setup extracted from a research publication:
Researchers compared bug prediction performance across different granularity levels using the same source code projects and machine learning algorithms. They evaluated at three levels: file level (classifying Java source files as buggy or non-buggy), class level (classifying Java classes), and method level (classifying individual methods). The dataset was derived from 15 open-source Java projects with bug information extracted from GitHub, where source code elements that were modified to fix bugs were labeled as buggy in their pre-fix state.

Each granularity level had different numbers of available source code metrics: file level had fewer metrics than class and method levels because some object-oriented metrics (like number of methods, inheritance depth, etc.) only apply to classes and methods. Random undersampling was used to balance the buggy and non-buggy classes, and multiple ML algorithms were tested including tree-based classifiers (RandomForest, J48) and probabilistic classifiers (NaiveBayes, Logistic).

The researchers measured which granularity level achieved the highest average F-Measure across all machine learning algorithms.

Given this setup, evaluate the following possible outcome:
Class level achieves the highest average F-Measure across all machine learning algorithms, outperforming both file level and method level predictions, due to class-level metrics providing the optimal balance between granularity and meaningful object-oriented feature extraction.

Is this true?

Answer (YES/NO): NO